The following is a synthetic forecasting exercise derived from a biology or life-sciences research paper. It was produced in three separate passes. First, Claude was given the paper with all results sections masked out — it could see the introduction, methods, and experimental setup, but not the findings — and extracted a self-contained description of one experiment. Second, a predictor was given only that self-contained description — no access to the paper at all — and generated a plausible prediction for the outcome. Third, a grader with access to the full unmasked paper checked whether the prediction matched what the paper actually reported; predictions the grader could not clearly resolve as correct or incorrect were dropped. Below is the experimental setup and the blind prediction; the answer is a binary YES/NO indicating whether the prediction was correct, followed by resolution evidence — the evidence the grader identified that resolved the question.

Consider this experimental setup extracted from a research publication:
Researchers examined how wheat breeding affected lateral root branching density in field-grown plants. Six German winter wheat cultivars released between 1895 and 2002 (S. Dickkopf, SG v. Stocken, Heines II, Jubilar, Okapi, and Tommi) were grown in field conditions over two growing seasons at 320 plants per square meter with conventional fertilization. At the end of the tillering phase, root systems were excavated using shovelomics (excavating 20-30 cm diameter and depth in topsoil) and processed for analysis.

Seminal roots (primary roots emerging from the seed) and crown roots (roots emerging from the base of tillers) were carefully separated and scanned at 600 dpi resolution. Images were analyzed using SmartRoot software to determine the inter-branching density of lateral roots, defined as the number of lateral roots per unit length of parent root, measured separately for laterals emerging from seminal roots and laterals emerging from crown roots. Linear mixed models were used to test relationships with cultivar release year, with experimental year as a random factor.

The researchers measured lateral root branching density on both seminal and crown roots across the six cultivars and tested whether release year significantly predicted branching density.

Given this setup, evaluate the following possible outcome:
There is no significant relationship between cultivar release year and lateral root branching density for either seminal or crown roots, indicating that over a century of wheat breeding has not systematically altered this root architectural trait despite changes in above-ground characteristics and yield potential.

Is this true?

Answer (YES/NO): YES